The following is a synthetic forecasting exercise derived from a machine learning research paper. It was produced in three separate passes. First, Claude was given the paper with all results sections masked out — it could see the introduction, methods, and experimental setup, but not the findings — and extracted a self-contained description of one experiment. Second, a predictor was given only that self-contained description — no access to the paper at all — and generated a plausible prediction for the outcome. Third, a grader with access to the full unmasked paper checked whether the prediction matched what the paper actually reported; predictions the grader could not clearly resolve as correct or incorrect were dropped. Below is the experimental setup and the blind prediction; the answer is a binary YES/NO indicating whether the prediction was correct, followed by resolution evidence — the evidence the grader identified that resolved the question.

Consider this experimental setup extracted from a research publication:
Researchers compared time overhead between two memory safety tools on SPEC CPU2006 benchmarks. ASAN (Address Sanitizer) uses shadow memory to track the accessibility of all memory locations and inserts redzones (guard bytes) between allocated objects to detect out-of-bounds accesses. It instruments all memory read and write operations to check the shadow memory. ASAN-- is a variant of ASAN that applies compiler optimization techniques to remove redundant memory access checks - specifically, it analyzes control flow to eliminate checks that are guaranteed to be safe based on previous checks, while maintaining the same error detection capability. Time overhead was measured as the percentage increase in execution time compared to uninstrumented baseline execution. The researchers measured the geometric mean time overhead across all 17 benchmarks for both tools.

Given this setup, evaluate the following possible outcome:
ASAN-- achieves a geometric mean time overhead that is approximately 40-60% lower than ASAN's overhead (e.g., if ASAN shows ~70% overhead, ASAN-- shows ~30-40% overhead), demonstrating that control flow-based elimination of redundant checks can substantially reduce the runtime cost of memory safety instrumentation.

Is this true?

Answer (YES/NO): NO